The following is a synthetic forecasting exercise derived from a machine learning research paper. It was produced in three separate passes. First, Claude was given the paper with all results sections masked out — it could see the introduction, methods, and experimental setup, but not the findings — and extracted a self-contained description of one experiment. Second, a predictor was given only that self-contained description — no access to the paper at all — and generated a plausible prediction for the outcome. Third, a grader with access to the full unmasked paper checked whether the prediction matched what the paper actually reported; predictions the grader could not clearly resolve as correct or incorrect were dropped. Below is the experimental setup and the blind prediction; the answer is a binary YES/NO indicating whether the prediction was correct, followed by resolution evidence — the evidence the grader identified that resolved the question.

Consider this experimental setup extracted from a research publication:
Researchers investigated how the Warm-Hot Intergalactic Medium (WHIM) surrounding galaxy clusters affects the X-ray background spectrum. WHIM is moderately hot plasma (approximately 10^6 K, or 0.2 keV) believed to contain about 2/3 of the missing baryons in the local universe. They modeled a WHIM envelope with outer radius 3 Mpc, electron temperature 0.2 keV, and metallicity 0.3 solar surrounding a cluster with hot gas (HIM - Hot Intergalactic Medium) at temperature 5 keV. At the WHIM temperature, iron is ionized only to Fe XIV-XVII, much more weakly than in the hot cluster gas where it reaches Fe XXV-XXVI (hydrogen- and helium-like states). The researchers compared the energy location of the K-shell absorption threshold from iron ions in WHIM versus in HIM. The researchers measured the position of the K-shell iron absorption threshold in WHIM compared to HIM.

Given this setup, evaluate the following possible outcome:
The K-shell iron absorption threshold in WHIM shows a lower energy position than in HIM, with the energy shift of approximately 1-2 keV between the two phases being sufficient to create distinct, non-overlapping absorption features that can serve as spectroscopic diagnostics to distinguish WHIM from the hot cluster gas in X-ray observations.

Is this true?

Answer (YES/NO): NO